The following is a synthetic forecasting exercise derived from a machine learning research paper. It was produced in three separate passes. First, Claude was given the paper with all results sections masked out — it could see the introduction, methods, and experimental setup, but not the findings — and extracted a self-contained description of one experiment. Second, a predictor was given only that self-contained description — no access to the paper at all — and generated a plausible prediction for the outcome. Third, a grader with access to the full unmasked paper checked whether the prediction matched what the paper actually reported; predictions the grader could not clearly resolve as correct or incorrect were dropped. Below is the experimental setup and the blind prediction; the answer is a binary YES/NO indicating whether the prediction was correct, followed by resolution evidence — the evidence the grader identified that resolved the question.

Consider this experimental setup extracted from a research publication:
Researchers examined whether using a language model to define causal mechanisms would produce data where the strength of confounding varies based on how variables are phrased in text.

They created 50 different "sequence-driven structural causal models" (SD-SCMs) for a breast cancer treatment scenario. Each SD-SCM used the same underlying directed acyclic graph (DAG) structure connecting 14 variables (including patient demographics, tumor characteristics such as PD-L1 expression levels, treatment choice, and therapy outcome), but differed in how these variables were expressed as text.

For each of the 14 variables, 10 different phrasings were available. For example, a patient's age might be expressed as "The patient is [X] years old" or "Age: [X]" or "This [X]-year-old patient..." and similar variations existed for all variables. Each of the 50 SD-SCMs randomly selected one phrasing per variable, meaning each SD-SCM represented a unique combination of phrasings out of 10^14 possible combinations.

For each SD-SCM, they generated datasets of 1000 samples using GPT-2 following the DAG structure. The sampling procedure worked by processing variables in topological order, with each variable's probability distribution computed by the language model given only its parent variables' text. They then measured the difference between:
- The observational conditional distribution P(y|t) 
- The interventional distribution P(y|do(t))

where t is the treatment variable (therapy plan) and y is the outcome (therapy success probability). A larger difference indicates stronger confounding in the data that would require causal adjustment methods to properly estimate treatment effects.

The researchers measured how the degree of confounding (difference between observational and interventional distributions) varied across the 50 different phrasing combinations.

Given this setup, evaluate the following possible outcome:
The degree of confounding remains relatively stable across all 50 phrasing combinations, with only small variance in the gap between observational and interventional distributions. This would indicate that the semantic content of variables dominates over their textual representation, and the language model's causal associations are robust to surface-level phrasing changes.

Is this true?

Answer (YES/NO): NO